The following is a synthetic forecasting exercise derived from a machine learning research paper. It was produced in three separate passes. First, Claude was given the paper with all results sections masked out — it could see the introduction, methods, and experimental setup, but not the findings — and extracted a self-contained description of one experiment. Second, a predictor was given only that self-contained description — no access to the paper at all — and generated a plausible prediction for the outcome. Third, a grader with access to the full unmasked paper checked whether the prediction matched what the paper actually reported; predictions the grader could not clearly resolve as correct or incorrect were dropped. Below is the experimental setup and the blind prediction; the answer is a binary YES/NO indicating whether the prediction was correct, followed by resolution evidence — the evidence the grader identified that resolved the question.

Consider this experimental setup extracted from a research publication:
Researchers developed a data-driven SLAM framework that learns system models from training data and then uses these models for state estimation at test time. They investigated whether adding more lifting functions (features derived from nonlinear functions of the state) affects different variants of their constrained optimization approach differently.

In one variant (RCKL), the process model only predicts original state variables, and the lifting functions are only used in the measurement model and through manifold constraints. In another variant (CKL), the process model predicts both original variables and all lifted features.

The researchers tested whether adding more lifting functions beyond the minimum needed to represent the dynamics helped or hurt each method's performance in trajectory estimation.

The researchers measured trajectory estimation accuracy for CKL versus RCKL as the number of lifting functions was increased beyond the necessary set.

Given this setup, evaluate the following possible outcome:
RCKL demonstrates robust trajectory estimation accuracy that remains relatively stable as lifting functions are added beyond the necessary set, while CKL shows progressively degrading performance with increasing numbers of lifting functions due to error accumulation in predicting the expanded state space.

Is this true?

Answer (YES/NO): YES